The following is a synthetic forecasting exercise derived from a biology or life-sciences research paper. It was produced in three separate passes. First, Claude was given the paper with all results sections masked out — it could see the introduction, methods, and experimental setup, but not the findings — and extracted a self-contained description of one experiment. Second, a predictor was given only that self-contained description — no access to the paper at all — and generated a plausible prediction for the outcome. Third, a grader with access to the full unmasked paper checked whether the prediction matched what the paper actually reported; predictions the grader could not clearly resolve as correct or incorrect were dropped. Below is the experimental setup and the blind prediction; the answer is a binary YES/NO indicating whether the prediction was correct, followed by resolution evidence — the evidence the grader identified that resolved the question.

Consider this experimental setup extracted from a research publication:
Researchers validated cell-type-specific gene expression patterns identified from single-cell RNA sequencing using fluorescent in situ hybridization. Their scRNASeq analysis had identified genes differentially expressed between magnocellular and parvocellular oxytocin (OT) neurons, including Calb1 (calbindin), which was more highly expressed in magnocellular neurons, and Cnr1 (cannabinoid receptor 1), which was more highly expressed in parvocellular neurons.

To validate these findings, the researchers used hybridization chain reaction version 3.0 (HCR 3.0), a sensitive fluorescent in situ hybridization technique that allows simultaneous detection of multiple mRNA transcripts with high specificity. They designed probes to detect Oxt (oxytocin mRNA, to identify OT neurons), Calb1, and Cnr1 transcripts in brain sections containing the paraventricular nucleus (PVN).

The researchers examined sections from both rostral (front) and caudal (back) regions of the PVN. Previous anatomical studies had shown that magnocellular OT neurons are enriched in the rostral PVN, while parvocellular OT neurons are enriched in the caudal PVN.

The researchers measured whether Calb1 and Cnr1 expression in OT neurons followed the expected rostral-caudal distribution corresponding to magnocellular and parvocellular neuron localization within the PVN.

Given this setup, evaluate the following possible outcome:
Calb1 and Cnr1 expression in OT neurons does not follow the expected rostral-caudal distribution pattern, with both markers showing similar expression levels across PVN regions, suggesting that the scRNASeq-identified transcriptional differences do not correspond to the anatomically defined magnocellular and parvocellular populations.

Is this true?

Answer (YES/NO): NO